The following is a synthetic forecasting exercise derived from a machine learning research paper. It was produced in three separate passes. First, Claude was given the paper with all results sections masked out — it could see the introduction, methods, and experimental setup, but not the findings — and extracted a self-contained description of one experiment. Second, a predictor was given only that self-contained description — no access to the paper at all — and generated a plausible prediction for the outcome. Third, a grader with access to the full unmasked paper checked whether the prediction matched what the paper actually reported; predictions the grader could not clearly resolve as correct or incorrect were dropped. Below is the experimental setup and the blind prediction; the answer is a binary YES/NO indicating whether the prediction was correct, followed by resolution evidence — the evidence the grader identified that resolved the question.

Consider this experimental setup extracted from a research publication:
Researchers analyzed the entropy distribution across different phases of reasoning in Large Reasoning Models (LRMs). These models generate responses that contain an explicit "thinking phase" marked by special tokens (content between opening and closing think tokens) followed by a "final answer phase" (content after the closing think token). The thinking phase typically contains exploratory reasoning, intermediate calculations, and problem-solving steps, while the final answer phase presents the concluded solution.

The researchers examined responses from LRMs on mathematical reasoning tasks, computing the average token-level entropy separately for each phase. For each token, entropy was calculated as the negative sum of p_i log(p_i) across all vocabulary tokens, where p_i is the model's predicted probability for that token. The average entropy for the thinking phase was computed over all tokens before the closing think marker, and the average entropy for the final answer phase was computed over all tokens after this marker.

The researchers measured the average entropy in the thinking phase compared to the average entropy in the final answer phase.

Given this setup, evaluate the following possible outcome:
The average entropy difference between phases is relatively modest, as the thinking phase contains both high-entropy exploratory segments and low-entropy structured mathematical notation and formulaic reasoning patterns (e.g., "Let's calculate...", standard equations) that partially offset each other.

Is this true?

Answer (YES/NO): NO